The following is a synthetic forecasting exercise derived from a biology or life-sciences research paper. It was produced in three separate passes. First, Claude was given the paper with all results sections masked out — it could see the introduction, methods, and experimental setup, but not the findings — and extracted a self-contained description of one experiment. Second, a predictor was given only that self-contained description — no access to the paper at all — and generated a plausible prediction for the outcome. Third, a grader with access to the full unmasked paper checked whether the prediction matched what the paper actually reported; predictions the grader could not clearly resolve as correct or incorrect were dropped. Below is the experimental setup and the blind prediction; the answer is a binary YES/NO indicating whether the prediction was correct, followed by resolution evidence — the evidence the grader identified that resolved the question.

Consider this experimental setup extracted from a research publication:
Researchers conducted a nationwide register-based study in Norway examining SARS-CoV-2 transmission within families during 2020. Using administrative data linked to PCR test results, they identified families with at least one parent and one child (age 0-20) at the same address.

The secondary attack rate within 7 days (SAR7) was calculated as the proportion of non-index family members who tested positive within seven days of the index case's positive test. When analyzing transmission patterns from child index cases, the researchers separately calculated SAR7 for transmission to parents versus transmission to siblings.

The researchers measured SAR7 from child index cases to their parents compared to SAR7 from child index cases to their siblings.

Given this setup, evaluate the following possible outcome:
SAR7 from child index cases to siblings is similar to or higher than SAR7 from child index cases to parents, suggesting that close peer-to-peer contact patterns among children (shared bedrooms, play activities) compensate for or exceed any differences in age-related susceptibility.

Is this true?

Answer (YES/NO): NO